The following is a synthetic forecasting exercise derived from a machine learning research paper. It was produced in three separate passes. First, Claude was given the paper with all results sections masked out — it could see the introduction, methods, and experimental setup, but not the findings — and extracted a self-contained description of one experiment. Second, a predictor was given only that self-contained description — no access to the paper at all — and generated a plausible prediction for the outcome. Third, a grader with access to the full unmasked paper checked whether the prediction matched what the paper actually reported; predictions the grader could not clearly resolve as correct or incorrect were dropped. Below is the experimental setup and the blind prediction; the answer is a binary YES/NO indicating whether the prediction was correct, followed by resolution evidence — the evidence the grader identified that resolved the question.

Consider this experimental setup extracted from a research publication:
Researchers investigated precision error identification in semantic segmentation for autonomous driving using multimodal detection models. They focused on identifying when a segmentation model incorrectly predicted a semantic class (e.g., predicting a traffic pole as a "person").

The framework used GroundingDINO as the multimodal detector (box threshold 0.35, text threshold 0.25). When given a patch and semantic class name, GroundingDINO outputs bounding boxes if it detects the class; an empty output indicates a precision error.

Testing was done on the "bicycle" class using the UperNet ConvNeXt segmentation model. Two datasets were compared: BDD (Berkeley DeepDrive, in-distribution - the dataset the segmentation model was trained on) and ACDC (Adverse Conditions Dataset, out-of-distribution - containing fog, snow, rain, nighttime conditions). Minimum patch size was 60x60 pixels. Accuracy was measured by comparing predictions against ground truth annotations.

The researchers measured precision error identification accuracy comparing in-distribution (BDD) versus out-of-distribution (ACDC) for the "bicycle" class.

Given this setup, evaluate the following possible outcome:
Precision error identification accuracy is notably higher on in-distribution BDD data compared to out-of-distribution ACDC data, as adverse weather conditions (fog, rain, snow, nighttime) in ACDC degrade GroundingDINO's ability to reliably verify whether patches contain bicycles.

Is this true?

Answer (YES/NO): YES